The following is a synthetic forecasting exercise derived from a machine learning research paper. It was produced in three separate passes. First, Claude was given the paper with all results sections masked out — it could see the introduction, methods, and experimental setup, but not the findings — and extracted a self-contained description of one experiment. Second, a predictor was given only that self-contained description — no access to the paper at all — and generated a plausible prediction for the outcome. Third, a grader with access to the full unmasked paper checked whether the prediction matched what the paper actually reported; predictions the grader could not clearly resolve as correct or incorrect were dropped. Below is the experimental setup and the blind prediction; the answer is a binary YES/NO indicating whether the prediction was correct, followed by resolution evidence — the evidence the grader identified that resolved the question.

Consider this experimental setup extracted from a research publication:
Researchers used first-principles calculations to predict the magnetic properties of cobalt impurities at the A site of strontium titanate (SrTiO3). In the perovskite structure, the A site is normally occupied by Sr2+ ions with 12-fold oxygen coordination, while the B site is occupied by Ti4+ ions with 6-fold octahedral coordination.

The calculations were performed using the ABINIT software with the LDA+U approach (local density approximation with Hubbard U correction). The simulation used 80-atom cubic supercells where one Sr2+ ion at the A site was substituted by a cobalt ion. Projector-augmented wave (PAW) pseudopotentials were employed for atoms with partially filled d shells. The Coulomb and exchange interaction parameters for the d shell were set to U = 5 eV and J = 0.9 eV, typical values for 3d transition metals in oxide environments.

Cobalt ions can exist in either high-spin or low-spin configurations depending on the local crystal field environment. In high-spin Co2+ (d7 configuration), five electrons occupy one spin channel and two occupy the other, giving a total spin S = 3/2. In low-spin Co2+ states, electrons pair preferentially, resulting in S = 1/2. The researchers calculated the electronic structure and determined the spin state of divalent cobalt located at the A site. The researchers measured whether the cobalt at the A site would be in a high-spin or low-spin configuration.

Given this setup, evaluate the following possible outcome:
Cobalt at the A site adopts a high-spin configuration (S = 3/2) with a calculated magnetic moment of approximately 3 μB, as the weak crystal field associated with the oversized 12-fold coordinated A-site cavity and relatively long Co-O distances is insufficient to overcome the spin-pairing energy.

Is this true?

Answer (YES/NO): YES